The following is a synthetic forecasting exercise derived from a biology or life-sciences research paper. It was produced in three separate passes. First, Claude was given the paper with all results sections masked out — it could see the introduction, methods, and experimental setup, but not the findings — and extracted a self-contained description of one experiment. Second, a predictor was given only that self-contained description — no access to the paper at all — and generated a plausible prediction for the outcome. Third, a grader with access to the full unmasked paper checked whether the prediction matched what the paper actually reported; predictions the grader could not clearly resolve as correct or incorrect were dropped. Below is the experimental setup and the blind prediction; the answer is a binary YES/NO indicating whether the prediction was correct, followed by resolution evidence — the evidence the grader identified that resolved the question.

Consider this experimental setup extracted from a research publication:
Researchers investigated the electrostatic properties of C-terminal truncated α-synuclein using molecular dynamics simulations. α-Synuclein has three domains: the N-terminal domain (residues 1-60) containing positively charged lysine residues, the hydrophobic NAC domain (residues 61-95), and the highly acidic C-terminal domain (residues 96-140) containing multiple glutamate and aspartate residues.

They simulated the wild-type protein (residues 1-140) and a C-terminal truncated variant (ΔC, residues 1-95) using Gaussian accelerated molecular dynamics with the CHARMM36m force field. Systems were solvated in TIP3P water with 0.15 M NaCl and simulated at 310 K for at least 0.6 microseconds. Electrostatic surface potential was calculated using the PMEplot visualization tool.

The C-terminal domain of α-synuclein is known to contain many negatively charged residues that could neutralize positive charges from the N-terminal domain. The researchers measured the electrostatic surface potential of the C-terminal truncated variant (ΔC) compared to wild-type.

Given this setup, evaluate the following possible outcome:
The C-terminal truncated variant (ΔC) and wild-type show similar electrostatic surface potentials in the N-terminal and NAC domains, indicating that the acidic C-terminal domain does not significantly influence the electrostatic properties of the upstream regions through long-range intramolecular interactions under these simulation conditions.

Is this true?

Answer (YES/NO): NO